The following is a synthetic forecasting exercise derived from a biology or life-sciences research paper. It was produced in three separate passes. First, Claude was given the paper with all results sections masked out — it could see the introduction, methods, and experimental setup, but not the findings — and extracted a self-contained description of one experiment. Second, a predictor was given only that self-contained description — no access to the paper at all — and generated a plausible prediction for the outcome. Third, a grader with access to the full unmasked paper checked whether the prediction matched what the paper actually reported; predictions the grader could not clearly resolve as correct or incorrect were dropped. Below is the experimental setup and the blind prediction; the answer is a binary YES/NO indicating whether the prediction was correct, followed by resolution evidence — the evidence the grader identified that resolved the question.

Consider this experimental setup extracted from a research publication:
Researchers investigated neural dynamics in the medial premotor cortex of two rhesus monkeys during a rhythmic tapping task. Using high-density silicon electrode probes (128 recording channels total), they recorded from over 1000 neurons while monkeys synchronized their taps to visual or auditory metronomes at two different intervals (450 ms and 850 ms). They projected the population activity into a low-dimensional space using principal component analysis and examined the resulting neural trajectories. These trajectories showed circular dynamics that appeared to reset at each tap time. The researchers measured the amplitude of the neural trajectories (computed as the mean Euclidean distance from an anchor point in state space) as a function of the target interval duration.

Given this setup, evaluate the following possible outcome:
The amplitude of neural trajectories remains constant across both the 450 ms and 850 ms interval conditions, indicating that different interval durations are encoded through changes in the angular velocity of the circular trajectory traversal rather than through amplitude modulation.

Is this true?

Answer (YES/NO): NO